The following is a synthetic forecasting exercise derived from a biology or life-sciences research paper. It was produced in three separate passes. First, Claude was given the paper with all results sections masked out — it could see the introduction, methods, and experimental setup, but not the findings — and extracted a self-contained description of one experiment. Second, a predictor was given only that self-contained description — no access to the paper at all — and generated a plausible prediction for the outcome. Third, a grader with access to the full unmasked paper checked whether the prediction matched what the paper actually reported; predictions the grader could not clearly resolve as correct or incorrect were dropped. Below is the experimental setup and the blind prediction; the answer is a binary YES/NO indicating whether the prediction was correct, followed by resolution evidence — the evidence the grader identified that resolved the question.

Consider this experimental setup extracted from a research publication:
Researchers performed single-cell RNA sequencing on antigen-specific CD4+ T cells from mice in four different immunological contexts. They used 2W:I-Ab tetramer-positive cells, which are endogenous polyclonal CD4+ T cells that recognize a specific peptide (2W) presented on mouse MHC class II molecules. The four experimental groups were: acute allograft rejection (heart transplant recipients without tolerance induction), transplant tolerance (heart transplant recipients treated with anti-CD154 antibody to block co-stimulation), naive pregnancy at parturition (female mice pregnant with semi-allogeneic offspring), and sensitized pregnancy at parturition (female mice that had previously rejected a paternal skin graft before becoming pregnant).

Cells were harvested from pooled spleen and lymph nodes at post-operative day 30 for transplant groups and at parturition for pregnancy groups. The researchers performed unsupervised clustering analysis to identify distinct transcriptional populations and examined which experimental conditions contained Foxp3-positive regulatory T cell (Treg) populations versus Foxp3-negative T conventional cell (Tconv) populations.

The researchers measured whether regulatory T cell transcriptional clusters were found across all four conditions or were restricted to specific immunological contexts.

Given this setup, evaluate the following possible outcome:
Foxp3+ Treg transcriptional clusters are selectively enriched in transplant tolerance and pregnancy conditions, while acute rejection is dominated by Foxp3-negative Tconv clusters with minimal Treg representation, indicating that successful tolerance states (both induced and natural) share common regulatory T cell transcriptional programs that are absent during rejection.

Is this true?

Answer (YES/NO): NO